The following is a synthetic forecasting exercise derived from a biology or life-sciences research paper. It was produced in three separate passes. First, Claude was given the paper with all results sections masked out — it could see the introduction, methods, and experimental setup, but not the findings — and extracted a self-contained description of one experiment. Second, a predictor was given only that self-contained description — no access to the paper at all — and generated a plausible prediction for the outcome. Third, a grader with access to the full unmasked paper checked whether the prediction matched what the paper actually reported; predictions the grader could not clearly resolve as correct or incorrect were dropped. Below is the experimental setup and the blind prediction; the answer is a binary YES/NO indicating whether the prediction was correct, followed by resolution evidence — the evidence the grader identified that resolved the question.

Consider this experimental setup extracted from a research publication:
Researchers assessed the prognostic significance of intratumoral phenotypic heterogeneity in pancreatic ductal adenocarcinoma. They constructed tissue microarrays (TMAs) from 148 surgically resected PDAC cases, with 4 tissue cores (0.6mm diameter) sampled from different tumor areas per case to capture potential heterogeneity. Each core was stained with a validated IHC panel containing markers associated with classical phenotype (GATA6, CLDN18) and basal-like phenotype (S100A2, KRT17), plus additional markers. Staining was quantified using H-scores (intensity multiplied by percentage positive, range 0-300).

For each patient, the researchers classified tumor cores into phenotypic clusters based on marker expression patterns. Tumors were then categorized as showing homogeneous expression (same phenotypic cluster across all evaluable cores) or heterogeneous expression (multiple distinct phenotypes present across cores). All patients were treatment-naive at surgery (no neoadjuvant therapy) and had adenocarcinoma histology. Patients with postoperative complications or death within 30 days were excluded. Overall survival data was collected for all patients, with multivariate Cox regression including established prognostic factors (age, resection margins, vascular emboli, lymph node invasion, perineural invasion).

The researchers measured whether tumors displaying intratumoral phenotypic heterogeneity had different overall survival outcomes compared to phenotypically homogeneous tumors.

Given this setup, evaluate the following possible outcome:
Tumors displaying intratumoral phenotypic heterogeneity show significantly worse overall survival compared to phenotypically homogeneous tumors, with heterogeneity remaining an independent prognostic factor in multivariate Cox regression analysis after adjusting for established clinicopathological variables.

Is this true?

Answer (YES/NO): NO